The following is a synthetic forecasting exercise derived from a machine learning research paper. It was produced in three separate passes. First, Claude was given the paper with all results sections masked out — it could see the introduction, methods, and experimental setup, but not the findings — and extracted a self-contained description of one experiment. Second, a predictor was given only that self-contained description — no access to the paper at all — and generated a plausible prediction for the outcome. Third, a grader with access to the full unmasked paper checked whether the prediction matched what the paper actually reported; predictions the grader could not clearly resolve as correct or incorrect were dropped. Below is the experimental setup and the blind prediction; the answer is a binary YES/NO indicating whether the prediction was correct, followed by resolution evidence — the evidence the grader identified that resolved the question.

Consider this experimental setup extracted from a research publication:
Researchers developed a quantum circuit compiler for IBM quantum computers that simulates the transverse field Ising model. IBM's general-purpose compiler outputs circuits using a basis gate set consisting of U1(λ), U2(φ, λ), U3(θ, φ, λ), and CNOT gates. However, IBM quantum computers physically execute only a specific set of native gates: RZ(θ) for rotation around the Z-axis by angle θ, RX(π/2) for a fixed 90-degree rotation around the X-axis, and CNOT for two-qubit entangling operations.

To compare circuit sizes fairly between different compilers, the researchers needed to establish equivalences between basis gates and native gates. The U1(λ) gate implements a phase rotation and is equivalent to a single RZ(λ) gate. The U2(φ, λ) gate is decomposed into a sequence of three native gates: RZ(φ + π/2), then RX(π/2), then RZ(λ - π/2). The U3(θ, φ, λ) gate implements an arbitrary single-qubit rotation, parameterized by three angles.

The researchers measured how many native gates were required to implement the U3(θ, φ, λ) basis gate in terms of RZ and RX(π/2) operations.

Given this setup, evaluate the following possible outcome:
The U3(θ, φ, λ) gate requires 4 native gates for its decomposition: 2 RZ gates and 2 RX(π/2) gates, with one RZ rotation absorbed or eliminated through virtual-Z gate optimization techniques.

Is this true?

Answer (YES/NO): NO